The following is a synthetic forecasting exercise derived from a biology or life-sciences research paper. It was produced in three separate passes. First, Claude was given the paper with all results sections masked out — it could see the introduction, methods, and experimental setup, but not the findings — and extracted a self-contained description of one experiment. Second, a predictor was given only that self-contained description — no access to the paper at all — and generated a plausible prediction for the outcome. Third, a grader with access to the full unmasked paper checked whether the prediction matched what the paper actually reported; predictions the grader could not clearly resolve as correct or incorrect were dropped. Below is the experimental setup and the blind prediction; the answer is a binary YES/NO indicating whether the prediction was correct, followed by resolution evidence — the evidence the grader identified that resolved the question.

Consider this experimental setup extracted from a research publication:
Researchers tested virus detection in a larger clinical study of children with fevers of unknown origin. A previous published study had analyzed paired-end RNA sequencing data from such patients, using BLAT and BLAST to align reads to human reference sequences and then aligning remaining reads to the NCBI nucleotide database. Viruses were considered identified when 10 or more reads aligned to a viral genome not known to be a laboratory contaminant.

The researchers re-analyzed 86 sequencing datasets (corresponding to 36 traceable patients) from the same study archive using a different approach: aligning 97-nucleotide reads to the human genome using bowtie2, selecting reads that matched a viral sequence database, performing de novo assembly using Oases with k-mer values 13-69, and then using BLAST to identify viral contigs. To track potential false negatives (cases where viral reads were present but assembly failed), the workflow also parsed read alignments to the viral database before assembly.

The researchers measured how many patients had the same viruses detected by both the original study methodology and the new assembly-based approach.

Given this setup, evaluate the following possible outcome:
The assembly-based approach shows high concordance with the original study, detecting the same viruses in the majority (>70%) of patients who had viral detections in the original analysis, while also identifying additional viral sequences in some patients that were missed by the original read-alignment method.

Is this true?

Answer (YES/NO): NO